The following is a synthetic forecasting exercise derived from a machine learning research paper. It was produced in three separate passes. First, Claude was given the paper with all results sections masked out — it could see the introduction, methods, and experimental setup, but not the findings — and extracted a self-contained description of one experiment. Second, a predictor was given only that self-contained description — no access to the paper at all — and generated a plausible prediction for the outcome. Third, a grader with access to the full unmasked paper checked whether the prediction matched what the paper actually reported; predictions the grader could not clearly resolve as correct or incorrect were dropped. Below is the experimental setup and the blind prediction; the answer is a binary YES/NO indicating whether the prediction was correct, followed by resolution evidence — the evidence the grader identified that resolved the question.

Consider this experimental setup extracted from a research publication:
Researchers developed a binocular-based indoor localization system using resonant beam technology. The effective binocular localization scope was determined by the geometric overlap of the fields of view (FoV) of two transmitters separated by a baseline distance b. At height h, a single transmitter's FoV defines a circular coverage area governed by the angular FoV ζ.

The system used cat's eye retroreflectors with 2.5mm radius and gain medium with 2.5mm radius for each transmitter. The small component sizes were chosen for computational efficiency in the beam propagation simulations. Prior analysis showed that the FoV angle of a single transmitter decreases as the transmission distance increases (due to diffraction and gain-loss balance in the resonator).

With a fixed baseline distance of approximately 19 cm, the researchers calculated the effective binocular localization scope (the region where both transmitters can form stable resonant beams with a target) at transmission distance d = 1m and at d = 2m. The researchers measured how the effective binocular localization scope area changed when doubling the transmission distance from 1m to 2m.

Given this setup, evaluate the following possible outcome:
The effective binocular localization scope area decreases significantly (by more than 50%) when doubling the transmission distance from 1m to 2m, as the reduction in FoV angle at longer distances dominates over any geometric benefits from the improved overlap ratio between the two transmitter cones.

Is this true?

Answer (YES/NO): NO